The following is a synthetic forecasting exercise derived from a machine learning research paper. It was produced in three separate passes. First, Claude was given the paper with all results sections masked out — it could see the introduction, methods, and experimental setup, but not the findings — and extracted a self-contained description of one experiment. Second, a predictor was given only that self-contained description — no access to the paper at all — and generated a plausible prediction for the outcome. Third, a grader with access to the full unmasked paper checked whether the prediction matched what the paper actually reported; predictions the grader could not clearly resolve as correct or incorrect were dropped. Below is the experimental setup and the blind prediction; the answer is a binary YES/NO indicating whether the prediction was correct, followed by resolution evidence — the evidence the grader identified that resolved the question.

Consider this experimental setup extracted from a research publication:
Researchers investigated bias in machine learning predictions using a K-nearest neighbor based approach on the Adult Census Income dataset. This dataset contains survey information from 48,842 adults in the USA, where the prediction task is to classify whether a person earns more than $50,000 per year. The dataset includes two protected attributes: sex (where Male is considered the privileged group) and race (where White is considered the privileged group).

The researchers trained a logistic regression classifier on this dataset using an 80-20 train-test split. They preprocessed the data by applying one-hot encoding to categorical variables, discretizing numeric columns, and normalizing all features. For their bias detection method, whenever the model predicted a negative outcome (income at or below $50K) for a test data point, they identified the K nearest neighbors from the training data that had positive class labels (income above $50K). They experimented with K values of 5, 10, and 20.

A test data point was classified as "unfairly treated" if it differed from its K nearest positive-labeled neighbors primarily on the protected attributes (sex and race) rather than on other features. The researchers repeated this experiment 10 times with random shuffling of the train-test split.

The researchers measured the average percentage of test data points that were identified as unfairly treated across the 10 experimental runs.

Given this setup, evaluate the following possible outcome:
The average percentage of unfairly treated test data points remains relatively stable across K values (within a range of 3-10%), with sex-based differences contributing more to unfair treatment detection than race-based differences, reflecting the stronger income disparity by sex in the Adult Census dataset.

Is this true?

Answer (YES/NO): NO